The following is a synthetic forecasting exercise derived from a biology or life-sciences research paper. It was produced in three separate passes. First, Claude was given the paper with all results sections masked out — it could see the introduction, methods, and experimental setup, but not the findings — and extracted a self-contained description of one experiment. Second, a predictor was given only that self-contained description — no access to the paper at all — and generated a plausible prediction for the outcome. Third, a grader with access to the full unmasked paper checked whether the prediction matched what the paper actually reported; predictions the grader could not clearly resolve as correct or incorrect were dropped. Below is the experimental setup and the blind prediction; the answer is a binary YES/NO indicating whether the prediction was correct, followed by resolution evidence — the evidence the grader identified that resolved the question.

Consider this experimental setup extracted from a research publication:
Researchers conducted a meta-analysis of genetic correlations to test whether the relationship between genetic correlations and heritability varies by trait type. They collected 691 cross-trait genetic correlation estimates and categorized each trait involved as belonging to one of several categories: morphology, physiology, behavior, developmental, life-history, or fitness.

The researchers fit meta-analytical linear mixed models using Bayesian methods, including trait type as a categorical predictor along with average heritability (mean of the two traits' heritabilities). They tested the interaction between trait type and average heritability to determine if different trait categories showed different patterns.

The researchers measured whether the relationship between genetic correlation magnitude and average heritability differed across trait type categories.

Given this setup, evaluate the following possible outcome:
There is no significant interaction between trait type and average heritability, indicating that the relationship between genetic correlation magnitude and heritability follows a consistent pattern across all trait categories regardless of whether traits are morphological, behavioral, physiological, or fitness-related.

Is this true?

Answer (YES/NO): YES